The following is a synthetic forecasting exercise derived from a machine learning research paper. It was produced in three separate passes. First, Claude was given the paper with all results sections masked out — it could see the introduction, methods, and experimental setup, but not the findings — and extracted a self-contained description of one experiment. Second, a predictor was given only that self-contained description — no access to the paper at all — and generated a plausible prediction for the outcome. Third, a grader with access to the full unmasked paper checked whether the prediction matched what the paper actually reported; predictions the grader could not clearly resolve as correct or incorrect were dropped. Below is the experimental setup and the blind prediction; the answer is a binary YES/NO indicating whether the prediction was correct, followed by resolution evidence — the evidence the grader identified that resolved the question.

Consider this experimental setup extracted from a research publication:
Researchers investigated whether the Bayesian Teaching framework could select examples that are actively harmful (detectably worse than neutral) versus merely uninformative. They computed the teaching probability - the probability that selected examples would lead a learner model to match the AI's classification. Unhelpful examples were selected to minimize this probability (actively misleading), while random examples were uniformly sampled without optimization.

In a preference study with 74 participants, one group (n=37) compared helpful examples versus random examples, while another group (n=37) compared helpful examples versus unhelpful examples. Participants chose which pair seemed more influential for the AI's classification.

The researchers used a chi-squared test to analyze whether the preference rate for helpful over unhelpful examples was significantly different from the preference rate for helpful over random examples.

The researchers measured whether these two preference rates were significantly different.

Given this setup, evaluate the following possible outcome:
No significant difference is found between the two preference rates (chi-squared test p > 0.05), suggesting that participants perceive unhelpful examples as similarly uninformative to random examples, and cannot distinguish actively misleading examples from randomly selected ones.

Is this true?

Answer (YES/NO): NO